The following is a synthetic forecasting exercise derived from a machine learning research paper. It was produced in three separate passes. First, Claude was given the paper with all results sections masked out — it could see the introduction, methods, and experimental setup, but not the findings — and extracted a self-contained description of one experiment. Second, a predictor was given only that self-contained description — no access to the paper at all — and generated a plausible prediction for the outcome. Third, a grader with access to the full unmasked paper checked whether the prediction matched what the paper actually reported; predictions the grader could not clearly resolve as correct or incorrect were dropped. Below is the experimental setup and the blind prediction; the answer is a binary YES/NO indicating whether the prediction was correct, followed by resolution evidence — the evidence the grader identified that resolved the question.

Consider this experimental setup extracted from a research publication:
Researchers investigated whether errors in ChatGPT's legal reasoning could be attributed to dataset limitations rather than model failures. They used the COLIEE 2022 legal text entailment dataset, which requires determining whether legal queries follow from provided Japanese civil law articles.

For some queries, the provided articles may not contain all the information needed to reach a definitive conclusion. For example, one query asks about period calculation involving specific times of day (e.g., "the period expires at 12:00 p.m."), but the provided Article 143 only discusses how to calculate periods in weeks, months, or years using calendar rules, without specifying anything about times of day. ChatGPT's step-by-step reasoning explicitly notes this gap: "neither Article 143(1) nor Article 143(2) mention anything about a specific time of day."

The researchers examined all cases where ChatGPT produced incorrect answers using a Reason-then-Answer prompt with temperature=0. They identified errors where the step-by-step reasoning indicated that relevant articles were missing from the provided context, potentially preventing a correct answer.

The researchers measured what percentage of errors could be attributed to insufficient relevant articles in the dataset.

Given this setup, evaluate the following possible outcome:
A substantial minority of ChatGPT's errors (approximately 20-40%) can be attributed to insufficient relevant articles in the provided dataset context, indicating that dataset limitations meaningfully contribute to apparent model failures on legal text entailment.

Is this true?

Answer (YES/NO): NO